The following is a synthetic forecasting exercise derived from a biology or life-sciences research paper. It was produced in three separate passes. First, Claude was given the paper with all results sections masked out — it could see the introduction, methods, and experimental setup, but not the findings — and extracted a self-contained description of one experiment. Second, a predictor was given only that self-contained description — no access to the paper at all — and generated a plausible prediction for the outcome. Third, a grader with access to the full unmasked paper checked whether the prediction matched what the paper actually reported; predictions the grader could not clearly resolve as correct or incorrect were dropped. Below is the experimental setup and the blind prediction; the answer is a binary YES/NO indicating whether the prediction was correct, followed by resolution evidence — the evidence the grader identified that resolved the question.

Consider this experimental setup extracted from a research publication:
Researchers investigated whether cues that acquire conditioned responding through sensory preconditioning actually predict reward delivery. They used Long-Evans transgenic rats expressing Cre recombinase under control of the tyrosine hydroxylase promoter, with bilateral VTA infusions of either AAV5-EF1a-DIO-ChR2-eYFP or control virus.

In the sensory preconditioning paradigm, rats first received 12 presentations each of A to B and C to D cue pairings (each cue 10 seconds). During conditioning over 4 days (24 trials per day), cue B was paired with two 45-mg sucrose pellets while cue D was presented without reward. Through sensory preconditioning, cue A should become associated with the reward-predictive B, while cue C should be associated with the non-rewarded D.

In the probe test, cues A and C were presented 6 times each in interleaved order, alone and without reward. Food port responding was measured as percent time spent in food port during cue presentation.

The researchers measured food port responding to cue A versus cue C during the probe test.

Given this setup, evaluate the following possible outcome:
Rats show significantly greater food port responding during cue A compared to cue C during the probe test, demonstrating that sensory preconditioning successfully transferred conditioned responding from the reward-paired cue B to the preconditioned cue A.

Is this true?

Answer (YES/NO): YES